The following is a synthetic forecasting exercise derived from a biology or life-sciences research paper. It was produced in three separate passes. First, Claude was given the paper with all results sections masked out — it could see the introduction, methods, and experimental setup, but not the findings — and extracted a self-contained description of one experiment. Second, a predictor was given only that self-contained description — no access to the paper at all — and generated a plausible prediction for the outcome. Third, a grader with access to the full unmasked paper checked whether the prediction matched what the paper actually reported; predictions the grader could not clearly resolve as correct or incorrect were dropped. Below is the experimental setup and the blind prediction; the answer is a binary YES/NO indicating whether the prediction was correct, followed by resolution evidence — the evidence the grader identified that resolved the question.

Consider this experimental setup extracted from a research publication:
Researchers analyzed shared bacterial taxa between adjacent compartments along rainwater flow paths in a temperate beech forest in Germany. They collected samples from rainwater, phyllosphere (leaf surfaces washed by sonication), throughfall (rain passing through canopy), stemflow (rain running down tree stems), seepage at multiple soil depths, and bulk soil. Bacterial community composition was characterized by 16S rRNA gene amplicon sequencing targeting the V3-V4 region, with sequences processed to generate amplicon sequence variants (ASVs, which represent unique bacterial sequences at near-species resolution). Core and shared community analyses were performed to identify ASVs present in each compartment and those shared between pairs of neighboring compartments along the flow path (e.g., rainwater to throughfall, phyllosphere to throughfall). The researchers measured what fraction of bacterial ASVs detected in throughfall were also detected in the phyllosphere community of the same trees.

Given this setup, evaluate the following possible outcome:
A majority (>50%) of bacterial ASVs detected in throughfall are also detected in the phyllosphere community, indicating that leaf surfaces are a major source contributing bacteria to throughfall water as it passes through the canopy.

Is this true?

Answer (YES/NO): NO